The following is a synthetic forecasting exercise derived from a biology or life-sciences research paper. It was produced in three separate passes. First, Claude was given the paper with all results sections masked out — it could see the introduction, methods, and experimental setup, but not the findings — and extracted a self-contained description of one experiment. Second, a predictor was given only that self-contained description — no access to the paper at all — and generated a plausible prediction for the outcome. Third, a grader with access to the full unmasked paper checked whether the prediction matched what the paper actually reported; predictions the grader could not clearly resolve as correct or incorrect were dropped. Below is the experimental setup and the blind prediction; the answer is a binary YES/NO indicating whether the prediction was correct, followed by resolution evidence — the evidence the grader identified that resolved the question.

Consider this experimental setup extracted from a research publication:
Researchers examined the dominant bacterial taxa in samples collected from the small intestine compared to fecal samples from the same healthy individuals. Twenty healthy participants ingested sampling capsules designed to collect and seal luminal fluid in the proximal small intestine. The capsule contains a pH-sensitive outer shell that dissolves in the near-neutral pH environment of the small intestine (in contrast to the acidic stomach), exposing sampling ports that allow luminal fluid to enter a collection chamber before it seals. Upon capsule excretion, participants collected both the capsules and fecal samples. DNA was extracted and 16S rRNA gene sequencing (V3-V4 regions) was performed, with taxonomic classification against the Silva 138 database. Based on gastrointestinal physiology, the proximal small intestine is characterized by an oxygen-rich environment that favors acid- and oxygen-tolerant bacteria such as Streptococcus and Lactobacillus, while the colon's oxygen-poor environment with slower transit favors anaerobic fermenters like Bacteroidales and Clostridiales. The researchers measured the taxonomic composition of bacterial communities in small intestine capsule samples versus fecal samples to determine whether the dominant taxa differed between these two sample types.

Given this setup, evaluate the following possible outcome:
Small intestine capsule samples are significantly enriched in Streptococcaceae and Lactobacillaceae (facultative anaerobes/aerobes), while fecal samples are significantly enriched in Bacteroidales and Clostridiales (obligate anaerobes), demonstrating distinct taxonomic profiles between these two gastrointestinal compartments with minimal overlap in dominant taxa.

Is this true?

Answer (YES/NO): NO